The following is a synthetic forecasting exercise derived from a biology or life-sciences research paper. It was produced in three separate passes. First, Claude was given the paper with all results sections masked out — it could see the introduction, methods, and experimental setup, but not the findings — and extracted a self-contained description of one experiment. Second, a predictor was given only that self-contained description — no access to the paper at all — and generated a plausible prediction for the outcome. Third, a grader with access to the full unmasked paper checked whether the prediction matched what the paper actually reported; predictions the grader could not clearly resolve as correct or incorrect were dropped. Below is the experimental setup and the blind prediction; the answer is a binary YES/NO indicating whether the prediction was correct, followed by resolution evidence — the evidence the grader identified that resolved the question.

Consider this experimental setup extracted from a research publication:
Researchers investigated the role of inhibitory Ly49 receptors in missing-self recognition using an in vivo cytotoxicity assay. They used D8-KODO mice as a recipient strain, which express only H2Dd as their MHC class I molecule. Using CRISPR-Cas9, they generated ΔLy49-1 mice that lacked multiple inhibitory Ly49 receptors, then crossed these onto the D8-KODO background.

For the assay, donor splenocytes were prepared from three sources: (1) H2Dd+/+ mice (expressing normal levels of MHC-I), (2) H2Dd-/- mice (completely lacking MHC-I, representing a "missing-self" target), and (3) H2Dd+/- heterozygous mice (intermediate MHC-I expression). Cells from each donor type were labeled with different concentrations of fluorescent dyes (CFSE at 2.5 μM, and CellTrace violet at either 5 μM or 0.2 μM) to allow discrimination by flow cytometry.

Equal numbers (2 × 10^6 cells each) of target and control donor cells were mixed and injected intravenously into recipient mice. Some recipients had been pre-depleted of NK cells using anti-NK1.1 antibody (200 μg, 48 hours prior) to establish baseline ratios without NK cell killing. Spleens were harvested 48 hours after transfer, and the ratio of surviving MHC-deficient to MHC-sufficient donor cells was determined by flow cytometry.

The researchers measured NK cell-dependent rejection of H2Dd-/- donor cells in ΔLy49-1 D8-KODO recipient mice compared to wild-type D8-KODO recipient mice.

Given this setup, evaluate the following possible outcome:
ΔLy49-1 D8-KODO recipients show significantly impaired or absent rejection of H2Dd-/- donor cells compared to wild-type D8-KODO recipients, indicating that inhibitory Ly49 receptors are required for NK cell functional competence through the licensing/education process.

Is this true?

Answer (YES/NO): YES